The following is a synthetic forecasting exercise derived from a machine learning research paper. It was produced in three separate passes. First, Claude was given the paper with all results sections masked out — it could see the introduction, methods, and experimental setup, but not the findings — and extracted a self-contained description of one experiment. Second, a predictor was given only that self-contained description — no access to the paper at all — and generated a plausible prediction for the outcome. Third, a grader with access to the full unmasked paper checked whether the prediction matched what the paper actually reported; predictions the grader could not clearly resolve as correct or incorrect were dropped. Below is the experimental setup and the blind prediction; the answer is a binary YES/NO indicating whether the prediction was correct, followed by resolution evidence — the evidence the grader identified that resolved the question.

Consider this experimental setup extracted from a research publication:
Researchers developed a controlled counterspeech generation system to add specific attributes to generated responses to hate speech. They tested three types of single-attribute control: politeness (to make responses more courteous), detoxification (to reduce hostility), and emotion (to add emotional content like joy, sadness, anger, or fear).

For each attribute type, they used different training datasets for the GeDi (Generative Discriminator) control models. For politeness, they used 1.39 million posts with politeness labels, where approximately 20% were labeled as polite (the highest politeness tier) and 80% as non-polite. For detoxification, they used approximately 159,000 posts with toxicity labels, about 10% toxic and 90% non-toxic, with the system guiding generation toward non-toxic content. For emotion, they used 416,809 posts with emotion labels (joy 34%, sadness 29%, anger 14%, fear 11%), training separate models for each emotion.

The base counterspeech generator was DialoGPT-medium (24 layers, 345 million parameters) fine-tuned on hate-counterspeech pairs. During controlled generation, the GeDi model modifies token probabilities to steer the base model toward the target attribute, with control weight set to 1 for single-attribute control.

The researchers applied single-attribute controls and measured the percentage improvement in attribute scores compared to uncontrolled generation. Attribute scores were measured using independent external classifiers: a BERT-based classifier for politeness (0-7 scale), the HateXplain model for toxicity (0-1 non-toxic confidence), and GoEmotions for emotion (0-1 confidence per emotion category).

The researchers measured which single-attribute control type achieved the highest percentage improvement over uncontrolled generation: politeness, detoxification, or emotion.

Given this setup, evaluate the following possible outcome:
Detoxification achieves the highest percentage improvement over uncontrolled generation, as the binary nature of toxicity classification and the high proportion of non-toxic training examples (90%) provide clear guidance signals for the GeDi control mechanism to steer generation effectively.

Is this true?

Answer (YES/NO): NO